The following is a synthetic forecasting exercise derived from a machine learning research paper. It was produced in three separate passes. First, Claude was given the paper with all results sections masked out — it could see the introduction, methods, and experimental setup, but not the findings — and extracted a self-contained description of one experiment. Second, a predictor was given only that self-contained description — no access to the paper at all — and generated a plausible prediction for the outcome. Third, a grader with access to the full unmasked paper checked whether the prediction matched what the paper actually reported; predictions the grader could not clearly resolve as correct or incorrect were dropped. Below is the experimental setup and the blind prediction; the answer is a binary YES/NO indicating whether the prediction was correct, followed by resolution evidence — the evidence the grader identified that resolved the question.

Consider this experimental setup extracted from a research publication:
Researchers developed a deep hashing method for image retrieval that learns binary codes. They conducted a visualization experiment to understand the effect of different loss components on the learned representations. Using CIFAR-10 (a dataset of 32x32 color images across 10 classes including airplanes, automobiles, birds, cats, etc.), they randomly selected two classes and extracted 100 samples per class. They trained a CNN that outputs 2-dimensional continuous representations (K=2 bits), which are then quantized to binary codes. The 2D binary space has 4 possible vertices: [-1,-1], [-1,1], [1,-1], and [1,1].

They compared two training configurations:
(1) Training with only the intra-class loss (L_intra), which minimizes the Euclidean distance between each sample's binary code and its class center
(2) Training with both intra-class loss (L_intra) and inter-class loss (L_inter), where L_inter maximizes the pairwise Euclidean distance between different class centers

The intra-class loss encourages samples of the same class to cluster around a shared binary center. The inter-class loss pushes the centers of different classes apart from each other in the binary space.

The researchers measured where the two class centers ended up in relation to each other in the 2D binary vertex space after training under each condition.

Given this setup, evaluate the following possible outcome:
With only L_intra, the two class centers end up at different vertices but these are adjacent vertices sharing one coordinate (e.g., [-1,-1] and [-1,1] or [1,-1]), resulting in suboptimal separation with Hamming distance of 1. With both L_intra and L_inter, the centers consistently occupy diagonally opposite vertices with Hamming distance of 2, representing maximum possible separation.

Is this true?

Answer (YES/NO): YES